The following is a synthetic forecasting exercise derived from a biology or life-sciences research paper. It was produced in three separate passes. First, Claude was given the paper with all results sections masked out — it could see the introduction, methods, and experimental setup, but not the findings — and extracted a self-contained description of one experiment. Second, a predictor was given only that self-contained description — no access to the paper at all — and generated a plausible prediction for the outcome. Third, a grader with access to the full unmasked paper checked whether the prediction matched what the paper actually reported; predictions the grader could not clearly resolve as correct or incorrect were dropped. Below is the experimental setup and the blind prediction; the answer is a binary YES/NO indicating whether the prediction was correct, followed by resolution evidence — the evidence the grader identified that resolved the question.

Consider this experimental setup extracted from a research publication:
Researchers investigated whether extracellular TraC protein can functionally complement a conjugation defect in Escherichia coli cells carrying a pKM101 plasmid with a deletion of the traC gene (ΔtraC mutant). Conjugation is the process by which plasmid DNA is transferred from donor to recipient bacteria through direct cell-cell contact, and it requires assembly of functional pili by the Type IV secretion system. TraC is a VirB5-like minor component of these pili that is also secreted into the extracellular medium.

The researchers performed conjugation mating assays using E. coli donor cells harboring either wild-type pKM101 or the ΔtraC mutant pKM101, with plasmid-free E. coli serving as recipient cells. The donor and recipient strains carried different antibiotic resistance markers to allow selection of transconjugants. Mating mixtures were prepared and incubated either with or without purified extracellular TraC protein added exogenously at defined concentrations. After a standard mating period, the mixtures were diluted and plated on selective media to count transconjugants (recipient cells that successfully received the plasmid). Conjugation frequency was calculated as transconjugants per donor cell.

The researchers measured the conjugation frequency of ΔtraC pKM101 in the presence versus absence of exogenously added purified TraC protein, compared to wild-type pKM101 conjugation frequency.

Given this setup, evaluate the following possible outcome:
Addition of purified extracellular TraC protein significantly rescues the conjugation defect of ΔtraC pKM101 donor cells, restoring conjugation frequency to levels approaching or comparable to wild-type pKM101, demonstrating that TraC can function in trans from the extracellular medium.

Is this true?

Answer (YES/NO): NO